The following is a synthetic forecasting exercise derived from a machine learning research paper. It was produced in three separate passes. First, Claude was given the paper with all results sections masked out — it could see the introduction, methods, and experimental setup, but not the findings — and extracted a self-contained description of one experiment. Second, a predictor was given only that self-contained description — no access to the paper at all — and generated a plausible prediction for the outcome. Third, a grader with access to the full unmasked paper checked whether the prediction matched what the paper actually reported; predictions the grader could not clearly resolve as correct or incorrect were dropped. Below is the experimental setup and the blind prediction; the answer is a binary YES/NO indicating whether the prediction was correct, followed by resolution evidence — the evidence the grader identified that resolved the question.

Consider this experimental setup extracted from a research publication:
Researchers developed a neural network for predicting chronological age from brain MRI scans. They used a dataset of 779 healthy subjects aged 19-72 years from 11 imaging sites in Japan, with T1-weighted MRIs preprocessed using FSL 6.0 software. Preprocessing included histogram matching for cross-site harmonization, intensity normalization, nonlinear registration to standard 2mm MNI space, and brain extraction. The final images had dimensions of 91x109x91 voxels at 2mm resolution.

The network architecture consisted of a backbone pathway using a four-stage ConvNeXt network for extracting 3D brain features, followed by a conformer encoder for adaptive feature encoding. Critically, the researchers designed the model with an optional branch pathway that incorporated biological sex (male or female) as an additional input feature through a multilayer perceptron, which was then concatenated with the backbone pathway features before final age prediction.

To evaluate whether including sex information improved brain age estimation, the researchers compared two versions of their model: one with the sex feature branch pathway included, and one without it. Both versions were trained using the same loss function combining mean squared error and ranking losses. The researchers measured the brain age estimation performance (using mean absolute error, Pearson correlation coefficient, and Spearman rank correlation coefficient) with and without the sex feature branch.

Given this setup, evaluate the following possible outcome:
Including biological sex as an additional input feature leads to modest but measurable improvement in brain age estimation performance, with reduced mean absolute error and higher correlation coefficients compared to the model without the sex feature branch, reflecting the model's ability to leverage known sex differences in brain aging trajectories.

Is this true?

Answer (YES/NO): NO